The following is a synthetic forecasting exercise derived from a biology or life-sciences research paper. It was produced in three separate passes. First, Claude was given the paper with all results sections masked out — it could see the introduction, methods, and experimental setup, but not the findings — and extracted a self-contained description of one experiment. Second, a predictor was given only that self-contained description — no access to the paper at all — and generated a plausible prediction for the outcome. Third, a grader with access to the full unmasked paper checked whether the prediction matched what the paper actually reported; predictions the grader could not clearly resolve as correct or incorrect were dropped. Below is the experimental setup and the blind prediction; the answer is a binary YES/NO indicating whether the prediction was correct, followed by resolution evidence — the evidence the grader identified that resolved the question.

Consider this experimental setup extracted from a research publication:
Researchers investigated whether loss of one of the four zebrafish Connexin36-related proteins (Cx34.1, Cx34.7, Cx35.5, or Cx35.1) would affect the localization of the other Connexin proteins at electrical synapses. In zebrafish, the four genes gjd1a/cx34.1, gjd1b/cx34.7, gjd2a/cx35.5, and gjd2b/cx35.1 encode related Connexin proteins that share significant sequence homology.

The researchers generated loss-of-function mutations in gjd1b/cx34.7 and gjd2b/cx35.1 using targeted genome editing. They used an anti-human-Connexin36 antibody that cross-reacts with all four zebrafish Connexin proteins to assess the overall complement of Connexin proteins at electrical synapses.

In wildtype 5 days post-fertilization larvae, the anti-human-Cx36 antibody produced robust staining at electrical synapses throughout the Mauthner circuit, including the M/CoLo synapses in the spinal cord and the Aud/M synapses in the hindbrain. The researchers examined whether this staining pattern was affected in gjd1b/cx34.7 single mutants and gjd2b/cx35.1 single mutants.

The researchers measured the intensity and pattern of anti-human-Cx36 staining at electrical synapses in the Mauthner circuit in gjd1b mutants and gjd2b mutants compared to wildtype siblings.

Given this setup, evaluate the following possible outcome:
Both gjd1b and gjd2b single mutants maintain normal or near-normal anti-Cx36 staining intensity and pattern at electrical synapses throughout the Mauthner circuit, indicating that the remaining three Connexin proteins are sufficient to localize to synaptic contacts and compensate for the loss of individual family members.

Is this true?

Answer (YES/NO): YES